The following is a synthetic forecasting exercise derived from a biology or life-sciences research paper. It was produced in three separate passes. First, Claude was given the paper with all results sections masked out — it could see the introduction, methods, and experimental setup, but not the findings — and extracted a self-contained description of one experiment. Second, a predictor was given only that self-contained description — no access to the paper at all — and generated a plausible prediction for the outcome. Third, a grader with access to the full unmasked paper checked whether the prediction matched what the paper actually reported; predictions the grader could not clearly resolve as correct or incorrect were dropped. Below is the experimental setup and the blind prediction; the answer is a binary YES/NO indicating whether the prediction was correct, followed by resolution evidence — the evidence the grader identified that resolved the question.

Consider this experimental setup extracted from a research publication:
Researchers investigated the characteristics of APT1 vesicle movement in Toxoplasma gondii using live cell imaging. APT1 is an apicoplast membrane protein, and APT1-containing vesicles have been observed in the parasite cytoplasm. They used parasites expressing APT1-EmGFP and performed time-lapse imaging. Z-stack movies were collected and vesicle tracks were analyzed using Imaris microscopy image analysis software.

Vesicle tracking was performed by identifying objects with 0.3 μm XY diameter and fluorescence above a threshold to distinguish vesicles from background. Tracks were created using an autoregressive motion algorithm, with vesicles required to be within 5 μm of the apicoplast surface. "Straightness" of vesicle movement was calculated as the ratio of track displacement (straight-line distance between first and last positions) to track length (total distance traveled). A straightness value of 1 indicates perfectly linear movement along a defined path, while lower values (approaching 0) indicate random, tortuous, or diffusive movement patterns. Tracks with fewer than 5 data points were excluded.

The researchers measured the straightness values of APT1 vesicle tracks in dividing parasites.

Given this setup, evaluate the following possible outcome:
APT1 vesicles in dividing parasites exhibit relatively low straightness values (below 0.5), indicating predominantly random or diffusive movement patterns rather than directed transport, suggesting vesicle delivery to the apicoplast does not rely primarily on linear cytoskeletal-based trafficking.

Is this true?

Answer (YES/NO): YES